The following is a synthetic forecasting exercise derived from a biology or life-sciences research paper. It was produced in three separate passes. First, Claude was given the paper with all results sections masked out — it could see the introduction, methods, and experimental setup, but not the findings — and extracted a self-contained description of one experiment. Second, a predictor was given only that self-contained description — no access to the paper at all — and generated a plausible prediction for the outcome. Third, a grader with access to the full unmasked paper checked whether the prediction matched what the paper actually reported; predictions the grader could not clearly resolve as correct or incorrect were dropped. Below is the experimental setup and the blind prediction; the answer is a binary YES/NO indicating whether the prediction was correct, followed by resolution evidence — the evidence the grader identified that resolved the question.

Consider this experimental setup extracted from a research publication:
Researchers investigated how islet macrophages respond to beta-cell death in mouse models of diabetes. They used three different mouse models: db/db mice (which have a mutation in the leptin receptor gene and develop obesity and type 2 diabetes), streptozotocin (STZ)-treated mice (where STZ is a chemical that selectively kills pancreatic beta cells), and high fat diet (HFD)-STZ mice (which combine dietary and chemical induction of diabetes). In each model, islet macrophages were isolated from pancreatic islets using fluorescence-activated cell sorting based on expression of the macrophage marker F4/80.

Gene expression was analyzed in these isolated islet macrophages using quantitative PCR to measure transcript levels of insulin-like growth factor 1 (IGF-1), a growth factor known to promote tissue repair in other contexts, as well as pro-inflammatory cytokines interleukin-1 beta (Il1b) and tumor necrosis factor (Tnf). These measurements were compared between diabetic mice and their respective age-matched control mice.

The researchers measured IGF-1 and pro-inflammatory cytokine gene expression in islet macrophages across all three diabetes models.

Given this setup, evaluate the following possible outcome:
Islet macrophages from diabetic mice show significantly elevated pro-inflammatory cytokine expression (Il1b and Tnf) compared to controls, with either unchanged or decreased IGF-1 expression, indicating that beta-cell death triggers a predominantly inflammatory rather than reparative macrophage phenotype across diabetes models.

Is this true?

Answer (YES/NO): NO